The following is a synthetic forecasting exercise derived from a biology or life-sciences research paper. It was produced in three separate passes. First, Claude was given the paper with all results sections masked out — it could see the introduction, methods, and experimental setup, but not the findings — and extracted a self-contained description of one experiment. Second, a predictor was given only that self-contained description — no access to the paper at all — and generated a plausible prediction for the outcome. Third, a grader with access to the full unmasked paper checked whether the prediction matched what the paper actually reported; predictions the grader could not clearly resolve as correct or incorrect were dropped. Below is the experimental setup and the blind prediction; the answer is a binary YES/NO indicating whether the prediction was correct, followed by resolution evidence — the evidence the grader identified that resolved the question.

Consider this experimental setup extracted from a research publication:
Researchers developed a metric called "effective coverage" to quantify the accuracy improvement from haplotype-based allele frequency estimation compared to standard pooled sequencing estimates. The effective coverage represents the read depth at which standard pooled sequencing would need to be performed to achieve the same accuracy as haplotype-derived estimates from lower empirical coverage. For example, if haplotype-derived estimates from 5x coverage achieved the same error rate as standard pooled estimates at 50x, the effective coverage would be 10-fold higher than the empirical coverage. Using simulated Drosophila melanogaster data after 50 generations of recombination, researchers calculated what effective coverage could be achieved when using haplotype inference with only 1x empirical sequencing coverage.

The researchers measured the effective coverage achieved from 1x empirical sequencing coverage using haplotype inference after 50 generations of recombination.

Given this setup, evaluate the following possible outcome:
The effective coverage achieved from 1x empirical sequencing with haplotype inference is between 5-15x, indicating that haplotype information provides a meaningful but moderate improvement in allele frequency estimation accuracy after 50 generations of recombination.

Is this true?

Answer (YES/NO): NO